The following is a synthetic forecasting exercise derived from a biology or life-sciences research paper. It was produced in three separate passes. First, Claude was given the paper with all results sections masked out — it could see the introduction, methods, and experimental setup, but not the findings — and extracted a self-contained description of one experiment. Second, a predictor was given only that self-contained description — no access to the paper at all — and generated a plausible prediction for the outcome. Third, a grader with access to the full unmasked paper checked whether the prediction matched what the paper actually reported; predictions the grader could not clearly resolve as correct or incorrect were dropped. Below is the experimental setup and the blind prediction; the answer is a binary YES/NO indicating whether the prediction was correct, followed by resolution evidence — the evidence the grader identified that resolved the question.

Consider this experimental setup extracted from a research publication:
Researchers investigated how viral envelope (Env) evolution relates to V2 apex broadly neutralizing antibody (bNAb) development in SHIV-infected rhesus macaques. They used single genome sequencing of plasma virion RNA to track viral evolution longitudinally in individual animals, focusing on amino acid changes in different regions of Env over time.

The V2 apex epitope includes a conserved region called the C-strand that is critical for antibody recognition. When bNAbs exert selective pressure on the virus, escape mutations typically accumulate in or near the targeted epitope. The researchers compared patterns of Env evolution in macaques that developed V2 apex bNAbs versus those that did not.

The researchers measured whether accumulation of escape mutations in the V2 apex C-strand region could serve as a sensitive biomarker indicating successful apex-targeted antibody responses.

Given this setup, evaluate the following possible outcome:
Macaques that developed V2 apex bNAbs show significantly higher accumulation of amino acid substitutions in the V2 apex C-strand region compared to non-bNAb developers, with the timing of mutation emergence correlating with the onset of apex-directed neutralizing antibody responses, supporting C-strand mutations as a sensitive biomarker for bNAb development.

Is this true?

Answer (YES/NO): YES